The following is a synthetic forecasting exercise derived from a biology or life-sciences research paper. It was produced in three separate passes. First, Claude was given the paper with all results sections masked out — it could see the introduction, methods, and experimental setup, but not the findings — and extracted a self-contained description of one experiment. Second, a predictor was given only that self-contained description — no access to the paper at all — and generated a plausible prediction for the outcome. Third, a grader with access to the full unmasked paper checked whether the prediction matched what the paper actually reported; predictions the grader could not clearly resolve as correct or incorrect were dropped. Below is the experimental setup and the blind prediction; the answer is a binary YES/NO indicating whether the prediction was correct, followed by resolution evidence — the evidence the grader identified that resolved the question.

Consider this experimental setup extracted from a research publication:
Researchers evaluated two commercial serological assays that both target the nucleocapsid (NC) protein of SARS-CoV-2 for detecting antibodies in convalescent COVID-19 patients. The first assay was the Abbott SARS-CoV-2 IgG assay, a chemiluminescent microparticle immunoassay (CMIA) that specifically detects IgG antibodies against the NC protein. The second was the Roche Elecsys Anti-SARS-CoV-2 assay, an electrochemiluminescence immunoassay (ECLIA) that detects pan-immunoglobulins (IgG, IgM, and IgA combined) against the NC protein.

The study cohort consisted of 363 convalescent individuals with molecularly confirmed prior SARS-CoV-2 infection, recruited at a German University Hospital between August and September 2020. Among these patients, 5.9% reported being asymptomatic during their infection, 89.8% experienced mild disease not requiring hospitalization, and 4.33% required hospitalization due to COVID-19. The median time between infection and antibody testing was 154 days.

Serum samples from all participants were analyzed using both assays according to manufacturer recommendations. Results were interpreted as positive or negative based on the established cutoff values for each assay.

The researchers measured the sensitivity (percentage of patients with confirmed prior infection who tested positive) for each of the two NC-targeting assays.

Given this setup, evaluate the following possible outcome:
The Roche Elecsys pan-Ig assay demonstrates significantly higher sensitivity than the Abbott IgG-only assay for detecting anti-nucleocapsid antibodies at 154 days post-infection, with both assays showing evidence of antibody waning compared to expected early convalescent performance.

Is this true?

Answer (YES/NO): NO